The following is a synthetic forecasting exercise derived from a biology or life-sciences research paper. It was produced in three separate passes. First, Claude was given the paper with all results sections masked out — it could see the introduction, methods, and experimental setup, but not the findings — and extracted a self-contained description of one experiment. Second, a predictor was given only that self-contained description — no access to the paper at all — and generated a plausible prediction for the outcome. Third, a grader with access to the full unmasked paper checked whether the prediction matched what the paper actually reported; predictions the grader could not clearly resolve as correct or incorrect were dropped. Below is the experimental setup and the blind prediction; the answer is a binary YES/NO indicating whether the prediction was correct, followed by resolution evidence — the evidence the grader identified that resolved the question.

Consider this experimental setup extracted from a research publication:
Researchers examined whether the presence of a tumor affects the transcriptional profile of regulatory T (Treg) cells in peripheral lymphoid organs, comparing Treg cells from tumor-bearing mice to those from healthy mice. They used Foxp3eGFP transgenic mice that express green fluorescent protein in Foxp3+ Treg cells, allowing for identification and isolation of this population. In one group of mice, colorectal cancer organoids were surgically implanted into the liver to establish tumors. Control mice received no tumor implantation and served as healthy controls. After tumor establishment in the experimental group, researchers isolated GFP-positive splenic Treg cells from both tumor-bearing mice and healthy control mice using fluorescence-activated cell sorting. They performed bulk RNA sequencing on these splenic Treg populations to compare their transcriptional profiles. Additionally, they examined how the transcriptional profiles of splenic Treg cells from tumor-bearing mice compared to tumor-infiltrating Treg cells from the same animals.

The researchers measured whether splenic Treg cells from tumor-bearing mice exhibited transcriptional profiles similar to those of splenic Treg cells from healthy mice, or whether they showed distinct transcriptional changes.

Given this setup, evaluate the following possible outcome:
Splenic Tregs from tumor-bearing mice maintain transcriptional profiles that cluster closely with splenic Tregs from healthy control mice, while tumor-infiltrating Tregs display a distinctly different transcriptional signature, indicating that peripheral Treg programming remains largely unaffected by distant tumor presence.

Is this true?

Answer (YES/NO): NO